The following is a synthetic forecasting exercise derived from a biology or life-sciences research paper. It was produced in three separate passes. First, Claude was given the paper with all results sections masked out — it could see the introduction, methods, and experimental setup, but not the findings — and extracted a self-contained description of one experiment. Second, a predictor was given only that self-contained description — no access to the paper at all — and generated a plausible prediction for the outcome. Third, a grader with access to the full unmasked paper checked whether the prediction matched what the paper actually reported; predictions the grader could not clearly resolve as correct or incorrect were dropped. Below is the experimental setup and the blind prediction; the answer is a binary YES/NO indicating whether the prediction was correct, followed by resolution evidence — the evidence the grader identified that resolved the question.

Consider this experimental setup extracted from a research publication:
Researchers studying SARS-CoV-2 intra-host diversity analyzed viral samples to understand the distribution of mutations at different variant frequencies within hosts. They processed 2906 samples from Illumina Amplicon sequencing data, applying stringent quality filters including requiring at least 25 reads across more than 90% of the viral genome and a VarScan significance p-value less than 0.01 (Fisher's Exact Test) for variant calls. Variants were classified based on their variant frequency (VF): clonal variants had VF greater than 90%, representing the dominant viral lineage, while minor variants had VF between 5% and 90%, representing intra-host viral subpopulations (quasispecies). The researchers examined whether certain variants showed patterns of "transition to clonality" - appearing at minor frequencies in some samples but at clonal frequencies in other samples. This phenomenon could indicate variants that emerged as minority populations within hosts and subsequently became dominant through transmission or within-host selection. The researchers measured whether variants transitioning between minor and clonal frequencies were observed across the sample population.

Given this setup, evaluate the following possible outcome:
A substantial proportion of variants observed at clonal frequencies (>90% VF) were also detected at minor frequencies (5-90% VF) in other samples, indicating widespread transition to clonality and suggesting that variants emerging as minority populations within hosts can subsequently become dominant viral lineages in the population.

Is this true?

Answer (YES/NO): NO